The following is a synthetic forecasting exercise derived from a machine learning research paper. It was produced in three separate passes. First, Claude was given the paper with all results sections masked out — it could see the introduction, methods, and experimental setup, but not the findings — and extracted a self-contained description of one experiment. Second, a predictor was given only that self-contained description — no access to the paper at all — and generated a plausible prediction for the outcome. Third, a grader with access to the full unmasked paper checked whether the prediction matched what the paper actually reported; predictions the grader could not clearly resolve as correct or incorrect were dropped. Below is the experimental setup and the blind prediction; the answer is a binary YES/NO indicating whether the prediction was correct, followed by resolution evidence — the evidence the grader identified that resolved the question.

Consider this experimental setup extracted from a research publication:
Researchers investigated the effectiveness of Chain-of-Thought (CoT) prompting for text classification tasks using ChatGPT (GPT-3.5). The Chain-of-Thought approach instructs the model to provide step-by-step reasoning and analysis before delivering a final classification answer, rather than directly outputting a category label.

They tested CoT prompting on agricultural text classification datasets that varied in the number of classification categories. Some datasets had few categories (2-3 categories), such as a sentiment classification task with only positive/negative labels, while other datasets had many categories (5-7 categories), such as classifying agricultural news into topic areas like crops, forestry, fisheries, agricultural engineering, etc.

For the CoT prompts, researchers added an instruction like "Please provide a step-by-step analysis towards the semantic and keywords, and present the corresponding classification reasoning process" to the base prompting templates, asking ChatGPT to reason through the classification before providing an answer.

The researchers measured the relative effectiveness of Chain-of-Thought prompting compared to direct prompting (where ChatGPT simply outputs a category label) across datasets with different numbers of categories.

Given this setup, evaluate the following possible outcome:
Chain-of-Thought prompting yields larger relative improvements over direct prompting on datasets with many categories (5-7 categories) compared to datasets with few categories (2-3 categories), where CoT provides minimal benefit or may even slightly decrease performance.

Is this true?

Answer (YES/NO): NO